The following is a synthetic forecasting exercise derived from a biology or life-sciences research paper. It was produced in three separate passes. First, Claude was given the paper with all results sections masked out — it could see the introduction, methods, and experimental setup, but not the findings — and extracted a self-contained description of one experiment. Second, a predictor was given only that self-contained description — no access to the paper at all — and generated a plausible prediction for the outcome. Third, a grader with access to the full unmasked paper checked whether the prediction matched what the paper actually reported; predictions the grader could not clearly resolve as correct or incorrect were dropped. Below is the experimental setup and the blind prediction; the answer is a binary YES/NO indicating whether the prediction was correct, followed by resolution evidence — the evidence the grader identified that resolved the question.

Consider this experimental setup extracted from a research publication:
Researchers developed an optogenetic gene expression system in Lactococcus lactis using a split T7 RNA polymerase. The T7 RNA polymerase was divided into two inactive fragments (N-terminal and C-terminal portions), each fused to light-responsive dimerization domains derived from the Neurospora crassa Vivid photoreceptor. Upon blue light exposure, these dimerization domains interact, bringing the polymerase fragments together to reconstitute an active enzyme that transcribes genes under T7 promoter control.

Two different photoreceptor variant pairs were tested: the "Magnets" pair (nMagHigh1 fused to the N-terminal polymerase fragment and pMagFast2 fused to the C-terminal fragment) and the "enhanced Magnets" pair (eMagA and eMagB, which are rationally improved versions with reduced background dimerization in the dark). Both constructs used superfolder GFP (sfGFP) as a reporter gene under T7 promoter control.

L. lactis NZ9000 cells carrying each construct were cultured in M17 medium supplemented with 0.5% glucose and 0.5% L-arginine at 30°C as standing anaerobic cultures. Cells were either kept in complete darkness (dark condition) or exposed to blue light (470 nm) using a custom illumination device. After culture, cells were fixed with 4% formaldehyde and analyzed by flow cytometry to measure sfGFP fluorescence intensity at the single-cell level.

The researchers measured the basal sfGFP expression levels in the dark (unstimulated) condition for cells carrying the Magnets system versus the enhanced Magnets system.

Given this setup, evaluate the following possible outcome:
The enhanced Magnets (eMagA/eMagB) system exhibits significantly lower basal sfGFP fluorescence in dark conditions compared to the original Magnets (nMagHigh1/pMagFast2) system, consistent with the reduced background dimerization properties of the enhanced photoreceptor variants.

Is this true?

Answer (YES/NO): NO